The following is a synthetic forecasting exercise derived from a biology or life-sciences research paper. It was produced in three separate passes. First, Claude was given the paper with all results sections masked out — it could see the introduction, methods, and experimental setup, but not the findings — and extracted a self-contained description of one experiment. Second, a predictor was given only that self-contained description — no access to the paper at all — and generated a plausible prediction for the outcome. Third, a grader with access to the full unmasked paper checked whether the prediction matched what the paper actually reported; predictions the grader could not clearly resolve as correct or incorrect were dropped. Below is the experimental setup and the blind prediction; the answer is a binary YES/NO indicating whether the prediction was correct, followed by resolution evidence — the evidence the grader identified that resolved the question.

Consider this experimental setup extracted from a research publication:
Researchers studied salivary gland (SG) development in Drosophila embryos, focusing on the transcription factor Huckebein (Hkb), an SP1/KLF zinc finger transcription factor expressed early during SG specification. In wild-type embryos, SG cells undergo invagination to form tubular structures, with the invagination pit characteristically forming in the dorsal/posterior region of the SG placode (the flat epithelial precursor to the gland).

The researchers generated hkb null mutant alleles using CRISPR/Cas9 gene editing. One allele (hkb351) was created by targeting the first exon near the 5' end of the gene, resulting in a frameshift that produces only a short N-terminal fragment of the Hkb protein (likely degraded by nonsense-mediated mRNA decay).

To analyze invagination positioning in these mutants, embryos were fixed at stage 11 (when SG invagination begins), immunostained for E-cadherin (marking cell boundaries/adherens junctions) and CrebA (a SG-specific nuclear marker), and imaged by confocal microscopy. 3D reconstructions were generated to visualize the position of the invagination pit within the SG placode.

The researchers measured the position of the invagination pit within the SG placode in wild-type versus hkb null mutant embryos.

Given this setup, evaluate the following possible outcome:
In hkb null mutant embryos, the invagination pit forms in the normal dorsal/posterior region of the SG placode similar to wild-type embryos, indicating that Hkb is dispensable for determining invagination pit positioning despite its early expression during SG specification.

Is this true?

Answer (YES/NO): NO